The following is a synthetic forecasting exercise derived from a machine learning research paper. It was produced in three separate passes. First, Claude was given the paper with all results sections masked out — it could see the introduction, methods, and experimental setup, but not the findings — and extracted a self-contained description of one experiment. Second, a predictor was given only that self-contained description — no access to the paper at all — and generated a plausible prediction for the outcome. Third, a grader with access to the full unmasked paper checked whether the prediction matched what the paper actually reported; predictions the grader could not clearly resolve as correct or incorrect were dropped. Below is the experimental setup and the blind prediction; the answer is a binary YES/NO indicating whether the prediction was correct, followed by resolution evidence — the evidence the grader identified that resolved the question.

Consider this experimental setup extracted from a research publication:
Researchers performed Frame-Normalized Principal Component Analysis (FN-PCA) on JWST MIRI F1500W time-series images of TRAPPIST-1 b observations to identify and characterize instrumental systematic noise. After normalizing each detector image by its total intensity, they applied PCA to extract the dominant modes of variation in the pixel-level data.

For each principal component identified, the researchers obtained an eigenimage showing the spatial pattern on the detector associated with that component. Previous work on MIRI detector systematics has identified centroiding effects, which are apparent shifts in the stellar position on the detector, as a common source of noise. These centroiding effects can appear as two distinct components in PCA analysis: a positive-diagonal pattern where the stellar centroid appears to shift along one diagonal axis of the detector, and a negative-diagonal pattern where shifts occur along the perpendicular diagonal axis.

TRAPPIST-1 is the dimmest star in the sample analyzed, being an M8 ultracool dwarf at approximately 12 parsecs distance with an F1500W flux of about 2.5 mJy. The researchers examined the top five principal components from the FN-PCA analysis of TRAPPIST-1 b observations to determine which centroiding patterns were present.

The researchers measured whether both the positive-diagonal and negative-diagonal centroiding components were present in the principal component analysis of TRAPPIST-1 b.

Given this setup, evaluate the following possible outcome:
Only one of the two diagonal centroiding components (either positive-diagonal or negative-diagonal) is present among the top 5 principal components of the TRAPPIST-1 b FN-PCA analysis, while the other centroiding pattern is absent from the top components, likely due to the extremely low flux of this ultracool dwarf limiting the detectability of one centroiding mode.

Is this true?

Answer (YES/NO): YES